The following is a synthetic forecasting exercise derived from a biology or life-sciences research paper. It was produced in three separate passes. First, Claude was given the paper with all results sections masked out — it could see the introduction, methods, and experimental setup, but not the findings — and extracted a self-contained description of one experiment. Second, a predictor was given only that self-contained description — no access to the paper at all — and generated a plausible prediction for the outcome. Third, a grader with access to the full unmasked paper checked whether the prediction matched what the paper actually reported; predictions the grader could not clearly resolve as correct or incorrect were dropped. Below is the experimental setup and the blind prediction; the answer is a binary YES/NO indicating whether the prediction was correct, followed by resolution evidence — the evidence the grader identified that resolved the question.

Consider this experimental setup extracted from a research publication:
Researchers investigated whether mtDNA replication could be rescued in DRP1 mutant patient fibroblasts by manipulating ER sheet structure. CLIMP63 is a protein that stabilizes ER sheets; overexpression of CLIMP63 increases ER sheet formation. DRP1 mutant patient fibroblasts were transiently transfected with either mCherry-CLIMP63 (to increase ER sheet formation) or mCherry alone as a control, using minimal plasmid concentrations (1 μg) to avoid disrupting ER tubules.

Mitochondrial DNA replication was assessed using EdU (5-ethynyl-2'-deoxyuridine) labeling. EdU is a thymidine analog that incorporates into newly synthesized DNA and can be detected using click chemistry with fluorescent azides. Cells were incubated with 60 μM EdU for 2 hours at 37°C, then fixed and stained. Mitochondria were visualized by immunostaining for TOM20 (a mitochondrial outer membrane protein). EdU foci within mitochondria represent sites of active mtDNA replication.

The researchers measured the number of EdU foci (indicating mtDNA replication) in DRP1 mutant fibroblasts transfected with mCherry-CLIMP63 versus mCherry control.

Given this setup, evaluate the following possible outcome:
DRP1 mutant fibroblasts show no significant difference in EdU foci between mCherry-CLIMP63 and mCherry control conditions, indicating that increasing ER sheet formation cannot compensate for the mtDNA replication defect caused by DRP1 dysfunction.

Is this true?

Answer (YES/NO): NO